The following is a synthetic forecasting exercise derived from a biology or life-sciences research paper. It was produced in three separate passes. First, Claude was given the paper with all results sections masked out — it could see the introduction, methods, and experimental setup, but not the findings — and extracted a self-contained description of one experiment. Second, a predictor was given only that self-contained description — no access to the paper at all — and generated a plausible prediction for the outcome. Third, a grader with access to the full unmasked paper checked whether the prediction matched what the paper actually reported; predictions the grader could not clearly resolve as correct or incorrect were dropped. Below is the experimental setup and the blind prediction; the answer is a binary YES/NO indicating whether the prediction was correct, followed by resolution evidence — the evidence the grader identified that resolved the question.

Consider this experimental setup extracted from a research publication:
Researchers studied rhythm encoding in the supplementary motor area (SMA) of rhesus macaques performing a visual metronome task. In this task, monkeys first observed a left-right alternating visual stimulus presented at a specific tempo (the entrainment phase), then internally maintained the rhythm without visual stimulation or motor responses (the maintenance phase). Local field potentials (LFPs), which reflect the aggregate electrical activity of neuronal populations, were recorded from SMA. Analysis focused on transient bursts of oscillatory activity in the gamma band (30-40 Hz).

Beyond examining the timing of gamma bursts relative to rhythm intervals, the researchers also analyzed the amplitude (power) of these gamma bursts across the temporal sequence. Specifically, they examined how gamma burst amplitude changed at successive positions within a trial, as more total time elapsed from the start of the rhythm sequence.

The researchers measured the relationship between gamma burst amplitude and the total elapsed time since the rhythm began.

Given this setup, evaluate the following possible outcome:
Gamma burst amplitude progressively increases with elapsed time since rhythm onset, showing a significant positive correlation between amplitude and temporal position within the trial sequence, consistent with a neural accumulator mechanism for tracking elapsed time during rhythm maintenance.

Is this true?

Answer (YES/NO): YES